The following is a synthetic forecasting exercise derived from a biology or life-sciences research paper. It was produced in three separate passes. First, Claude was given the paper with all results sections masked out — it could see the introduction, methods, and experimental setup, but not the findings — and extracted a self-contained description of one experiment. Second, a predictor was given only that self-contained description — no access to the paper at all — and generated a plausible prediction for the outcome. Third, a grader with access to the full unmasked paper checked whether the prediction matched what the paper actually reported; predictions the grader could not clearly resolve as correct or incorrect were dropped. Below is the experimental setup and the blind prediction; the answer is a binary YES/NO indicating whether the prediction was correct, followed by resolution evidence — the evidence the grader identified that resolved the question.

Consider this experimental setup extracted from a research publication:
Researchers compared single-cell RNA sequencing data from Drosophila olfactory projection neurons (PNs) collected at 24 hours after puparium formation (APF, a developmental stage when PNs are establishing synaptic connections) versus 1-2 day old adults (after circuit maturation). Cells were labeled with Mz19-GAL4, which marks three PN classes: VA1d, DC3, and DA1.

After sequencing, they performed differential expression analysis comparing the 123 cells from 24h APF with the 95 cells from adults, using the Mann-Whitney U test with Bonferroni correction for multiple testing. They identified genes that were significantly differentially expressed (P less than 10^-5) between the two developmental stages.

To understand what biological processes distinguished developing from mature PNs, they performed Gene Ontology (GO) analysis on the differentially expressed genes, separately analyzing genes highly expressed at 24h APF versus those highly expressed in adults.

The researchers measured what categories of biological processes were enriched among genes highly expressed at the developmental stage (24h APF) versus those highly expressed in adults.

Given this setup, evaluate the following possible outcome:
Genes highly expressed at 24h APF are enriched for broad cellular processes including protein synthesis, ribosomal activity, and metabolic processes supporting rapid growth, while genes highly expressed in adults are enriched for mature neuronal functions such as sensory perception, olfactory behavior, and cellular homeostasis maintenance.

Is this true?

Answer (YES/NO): NO